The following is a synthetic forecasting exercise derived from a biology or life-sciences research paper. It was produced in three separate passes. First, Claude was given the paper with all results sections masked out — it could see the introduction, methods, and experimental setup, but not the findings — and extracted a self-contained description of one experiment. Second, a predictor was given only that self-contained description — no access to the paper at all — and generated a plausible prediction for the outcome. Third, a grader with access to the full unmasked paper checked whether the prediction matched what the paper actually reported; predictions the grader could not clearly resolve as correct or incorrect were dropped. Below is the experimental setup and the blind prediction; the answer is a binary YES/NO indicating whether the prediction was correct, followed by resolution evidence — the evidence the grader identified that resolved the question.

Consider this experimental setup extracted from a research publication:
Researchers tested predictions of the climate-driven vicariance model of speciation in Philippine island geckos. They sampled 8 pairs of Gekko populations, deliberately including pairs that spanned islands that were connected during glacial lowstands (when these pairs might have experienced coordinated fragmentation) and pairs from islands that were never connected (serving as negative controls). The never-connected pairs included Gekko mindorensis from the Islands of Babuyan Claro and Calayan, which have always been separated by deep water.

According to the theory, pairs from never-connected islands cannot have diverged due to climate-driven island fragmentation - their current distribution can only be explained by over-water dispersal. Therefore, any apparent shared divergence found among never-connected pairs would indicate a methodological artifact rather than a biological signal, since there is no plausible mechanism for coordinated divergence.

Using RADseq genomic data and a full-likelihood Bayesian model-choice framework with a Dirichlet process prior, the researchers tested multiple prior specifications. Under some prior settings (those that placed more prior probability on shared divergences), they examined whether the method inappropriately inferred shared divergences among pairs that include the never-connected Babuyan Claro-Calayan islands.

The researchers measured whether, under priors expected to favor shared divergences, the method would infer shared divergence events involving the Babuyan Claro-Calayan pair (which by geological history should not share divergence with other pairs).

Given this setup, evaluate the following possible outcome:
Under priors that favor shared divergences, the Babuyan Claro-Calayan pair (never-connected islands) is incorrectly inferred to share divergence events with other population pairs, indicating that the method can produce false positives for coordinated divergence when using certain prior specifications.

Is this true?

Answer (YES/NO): YES